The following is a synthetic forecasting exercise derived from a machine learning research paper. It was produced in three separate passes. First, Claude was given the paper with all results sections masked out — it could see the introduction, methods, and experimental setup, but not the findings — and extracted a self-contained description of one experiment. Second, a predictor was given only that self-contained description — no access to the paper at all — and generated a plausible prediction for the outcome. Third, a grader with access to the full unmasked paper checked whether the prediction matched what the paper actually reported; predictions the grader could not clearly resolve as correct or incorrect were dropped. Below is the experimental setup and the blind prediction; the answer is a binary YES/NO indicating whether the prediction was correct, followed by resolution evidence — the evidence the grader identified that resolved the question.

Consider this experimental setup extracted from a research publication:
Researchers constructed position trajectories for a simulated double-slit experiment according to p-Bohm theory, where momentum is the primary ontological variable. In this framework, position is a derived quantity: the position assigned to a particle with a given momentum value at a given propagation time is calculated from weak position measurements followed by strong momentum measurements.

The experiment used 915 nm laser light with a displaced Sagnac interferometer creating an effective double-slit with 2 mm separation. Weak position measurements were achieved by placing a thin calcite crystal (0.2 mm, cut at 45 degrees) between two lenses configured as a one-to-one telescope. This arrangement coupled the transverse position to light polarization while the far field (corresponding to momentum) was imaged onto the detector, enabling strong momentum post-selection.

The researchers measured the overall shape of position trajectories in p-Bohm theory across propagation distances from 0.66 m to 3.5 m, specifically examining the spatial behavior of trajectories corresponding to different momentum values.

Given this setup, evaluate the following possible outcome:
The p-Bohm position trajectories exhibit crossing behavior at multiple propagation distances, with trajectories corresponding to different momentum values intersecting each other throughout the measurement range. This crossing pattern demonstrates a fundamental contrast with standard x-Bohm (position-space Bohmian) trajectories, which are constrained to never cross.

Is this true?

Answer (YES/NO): NO